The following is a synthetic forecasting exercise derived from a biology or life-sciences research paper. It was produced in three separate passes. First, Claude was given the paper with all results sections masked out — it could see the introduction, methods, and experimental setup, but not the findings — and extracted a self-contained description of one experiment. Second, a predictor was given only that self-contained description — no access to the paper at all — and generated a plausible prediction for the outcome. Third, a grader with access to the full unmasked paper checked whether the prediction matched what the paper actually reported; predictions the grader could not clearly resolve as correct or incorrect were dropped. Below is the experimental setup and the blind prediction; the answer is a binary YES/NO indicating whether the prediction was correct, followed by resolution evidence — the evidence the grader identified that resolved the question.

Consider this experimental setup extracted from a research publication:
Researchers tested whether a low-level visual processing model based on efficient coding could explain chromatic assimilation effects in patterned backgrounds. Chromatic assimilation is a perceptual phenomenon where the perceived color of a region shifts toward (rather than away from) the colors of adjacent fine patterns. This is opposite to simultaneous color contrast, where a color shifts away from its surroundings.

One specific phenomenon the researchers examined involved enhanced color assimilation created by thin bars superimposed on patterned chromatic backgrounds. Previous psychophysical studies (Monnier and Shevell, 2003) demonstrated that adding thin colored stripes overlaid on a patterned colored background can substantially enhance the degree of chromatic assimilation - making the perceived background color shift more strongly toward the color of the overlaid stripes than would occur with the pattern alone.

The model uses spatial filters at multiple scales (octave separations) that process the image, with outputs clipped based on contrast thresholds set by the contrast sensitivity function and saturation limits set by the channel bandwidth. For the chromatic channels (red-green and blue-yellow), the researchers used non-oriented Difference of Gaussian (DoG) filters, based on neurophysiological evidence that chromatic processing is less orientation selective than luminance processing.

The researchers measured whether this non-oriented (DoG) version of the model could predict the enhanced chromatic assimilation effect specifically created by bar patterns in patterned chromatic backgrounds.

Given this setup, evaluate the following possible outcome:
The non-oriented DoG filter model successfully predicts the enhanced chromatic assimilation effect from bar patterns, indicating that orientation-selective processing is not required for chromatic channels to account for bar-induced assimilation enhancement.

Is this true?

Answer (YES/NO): NO